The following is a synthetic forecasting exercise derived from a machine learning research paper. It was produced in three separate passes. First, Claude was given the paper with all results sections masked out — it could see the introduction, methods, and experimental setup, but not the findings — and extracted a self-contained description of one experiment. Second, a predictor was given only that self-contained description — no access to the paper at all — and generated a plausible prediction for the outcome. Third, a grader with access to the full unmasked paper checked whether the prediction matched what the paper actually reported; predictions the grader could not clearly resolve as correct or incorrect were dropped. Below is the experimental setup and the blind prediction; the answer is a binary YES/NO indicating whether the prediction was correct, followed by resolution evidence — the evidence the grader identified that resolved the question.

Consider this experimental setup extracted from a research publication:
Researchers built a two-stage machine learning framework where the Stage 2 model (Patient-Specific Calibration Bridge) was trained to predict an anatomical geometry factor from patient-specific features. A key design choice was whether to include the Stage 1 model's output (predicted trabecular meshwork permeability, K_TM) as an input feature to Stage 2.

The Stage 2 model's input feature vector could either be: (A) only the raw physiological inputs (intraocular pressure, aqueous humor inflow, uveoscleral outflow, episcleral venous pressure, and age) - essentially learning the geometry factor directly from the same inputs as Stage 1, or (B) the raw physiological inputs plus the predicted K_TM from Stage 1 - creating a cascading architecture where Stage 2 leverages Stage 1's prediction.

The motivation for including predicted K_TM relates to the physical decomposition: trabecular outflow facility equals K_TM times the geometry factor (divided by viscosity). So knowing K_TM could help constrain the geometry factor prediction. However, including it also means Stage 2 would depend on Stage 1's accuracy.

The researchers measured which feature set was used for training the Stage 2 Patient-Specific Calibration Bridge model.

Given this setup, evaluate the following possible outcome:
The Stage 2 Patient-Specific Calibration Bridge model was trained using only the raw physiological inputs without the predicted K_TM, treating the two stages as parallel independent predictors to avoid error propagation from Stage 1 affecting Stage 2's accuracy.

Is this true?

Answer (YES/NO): NO